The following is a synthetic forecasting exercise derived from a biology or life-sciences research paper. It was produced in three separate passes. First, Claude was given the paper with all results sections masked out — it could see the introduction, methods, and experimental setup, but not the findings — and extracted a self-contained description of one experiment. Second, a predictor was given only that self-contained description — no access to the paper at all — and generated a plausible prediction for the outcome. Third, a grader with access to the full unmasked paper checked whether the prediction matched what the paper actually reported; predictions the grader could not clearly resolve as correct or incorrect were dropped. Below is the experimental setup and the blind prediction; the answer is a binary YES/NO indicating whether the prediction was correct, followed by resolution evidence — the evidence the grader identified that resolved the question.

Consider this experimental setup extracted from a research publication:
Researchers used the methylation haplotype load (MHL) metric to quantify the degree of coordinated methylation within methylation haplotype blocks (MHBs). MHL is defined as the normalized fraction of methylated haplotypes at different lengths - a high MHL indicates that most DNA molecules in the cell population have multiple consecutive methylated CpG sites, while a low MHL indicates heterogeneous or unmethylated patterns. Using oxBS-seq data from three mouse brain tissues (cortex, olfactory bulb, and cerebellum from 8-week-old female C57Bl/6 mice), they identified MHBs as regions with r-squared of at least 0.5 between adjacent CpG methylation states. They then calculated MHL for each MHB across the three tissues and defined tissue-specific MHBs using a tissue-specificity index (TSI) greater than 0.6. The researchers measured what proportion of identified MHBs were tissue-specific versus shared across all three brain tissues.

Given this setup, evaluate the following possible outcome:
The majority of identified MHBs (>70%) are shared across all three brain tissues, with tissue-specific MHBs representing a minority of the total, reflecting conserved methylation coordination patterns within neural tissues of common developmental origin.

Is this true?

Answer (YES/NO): NO